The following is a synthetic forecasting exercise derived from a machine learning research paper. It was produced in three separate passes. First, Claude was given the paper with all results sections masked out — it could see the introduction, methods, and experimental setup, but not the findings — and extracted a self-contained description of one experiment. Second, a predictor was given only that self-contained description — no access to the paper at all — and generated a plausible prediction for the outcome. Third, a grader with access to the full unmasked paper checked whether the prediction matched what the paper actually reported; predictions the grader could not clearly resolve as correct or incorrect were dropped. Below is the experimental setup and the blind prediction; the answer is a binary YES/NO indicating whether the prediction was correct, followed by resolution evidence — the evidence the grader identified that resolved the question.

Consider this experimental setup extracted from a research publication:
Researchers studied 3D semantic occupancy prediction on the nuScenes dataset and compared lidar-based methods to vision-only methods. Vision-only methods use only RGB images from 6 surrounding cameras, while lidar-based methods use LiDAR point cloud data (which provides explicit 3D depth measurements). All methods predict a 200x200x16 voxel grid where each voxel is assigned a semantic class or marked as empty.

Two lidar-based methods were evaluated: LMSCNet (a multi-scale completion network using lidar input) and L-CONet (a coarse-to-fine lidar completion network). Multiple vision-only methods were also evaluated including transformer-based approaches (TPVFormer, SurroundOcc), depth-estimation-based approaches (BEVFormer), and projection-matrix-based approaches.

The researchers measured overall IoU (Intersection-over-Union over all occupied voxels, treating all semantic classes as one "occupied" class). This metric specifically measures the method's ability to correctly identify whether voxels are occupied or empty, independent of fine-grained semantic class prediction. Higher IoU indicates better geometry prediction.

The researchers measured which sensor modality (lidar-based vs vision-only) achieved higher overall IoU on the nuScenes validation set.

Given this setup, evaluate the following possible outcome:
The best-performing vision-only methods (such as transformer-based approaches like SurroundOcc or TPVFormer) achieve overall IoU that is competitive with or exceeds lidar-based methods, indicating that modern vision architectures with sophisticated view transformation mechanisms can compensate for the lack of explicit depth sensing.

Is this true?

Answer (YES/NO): NO